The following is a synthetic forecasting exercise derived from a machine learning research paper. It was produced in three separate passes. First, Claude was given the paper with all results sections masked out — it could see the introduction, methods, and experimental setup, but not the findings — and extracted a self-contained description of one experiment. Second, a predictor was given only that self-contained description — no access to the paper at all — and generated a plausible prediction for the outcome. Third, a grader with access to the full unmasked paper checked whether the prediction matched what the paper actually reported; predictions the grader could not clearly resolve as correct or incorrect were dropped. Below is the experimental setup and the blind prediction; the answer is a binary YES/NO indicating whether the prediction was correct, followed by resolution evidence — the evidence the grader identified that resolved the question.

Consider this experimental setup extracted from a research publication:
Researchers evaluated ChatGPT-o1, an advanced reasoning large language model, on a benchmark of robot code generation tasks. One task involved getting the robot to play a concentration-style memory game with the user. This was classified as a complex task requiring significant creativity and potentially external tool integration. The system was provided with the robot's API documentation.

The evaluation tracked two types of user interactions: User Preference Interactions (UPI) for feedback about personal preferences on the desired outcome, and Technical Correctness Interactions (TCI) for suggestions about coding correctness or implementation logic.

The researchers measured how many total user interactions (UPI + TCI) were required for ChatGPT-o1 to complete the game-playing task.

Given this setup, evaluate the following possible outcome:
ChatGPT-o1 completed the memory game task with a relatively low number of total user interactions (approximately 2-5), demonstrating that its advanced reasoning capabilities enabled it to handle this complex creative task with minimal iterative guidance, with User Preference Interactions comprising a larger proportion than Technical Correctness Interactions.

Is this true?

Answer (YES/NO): NO